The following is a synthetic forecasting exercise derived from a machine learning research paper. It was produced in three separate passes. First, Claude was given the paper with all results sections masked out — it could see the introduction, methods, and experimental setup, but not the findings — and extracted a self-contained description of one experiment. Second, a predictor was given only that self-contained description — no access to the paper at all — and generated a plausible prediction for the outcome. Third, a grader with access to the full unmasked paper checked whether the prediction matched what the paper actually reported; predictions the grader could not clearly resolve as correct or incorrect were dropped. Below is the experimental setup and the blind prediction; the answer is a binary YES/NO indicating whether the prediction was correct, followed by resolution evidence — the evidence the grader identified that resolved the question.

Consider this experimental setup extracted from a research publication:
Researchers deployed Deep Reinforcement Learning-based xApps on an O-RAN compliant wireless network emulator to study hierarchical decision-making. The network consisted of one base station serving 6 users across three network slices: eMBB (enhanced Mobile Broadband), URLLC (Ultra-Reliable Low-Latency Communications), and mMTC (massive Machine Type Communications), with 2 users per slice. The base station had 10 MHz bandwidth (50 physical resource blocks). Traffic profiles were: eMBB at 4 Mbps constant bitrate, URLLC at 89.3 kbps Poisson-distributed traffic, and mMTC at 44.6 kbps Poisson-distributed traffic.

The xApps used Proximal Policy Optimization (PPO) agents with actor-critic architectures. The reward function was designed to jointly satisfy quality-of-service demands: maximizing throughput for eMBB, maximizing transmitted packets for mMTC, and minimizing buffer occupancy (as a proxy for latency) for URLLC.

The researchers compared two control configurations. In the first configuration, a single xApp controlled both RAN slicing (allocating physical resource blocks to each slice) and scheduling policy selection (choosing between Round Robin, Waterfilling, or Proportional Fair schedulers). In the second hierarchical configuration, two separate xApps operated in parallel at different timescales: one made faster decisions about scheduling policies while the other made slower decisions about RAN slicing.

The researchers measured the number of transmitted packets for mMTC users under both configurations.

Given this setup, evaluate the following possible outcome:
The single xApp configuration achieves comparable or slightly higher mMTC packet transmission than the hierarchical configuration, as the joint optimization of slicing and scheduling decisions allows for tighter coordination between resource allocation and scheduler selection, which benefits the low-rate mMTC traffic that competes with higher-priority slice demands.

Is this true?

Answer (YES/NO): NO